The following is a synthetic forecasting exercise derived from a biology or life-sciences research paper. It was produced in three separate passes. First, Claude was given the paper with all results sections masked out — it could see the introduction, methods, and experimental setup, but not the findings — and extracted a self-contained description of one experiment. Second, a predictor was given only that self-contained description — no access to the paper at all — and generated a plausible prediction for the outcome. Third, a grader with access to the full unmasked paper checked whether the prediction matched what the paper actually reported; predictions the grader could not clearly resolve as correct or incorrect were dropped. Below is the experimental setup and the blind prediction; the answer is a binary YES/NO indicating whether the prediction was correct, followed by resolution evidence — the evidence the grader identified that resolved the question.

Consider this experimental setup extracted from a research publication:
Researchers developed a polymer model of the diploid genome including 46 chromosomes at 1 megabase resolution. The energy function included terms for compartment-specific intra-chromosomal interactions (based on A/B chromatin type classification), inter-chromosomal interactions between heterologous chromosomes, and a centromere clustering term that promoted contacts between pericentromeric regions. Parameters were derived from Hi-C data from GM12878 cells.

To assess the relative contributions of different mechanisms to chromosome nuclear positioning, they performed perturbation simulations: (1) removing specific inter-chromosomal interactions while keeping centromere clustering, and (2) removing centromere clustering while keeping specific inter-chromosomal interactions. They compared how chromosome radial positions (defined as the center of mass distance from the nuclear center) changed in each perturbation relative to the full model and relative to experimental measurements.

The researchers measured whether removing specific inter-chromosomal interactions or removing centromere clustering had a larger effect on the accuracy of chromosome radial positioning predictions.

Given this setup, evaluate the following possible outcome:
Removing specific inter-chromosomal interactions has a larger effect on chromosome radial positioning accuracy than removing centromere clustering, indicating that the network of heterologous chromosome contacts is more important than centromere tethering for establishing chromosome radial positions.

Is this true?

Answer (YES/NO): NO